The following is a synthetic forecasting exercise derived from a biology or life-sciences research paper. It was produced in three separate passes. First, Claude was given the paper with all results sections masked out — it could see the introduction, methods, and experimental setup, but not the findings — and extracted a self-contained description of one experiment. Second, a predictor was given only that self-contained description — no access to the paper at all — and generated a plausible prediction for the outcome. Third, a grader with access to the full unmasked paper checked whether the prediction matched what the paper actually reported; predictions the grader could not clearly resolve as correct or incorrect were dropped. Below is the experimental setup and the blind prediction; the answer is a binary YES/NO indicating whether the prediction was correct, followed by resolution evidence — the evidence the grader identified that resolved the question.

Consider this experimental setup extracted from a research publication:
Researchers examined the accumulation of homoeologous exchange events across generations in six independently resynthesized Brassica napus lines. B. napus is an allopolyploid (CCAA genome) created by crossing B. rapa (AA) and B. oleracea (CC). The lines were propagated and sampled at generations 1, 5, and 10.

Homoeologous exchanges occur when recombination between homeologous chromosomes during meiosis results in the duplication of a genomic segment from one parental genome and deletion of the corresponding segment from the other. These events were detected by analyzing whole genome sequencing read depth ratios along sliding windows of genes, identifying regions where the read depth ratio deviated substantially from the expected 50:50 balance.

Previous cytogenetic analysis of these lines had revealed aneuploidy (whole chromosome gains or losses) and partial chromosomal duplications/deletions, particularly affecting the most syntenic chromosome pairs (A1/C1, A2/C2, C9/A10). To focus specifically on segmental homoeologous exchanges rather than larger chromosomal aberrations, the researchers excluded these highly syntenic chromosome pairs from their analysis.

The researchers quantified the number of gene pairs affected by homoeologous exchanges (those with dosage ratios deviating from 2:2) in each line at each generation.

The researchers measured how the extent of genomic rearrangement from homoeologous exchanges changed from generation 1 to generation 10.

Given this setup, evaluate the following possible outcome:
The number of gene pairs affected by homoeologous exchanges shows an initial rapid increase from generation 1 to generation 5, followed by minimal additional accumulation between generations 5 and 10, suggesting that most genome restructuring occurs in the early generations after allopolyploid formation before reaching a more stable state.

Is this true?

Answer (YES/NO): NO